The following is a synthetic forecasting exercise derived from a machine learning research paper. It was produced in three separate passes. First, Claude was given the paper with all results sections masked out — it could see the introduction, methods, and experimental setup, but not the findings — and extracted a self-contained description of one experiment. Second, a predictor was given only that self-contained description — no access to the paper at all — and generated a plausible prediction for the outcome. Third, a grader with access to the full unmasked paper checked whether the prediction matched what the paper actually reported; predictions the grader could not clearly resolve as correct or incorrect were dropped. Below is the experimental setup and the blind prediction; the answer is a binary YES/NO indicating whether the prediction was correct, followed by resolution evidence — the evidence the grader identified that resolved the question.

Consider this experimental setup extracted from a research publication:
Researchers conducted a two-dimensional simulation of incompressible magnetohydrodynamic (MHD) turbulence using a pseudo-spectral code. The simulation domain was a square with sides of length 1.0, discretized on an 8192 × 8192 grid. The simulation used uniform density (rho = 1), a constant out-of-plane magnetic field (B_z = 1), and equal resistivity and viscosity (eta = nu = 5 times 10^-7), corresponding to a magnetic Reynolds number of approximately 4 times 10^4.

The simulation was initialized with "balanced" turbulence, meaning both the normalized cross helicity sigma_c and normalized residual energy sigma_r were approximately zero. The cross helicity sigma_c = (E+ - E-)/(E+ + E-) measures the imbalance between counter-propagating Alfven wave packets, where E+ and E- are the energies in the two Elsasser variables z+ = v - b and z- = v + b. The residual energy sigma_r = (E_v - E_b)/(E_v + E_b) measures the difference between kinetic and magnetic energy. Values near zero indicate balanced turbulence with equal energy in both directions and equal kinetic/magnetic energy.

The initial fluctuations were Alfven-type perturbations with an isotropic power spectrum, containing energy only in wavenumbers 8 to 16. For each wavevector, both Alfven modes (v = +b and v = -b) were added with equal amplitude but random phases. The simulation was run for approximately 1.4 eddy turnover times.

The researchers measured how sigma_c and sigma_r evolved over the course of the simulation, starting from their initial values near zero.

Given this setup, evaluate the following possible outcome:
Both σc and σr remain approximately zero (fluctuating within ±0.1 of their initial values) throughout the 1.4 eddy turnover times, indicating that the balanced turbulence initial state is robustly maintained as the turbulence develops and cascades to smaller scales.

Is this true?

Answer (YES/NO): NO